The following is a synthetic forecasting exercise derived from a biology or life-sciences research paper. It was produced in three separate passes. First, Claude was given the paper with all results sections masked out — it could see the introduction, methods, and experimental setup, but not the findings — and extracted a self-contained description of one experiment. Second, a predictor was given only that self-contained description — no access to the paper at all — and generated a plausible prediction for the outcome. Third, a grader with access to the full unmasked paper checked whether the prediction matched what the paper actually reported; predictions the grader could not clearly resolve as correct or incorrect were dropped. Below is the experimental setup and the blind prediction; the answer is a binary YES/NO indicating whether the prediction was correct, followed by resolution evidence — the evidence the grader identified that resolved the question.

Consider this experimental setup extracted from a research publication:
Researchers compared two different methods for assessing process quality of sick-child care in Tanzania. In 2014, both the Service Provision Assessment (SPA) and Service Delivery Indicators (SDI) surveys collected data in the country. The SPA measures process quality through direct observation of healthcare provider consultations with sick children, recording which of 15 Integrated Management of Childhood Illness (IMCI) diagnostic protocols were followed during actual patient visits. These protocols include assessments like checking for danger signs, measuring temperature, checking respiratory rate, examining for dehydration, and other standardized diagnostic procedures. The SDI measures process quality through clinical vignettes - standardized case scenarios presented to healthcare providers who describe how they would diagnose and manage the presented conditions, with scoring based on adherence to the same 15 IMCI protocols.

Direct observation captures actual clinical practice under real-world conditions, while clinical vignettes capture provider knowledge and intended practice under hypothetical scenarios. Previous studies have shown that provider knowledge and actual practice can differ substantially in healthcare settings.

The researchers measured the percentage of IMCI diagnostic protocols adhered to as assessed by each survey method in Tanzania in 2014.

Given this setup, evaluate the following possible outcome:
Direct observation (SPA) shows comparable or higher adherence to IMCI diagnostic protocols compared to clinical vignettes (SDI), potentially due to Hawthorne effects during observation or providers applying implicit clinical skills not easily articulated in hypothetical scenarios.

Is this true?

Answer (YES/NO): YES